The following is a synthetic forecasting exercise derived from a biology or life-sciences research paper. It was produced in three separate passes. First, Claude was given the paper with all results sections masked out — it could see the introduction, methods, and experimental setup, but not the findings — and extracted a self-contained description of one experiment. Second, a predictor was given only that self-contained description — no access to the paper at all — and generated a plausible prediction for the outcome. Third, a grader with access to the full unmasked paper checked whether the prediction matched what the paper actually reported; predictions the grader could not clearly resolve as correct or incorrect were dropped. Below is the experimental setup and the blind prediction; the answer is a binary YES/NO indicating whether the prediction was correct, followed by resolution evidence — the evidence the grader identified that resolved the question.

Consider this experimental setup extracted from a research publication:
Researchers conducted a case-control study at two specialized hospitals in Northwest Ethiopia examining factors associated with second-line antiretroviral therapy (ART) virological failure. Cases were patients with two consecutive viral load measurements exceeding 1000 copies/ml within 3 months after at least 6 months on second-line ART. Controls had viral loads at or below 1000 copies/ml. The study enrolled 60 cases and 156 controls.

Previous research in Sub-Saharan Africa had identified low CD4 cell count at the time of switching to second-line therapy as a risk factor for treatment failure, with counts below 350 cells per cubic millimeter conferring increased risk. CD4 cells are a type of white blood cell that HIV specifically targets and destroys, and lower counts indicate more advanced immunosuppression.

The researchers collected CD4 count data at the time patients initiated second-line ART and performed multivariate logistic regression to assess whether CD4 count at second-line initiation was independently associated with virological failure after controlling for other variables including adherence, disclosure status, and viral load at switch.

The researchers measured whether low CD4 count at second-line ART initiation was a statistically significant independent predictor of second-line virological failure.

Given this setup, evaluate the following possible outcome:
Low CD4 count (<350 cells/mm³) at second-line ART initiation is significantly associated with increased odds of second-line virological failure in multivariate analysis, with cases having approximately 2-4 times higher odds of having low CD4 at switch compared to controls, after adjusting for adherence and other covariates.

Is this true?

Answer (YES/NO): NO